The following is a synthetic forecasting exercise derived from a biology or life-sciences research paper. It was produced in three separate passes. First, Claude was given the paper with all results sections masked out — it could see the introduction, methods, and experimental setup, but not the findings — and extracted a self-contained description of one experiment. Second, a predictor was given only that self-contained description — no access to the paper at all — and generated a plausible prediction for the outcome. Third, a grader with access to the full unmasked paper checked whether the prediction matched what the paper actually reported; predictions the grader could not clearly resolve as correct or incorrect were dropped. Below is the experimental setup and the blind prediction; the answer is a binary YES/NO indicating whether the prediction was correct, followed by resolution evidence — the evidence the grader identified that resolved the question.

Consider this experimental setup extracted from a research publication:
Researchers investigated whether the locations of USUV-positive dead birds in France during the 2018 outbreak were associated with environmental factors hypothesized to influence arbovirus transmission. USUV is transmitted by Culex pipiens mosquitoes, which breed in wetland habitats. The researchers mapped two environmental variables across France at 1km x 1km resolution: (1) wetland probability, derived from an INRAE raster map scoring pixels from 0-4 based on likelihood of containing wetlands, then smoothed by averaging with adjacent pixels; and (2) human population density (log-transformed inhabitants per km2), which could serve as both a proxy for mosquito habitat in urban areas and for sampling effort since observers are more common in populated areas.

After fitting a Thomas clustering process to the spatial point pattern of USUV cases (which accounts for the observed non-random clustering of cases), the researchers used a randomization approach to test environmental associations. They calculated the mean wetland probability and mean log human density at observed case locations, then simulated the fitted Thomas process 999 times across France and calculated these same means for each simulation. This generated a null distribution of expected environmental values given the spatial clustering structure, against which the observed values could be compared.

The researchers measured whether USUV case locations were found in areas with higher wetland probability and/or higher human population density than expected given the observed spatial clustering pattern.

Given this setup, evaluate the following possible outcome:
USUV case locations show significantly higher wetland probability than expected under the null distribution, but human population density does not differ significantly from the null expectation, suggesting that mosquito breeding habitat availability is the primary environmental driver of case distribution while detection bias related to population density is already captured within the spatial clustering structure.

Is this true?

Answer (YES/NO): NO